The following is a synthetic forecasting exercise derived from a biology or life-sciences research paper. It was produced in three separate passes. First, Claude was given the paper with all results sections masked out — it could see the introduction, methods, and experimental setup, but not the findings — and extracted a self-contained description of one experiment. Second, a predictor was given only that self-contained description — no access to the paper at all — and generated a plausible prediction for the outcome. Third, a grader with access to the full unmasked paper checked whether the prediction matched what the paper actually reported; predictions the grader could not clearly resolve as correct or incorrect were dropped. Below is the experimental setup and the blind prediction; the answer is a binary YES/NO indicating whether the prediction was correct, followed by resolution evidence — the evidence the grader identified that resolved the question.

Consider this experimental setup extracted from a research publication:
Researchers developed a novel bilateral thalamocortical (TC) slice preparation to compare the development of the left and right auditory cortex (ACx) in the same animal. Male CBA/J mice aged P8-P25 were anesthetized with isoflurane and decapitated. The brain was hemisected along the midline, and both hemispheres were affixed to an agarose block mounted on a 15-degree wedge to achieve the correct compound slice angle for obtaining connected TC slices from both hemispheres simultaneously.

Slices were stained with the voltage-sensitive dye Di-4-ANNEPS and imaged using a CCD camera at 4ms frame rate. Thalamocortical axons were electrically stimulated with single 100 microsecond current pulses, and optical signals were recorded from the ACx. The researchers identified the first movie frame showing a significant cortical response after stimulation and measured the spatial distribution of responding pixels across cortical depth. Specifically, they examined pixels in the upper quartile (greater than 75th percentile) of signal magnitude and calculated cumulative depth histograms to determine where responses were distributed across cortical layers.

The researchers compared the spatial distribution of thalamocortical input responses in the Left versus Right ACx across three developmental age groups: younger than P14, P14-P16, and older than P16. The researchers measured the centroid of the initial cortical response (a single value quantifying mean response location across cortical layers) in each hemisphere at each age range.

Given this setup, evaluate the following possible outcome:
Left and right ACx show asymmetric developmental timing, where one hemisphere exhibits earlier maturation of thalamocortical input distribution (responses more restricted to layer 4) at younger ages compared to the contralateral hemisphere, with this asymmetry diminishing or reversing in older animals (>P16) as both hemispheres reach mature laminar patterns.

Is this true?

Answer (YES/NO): YES